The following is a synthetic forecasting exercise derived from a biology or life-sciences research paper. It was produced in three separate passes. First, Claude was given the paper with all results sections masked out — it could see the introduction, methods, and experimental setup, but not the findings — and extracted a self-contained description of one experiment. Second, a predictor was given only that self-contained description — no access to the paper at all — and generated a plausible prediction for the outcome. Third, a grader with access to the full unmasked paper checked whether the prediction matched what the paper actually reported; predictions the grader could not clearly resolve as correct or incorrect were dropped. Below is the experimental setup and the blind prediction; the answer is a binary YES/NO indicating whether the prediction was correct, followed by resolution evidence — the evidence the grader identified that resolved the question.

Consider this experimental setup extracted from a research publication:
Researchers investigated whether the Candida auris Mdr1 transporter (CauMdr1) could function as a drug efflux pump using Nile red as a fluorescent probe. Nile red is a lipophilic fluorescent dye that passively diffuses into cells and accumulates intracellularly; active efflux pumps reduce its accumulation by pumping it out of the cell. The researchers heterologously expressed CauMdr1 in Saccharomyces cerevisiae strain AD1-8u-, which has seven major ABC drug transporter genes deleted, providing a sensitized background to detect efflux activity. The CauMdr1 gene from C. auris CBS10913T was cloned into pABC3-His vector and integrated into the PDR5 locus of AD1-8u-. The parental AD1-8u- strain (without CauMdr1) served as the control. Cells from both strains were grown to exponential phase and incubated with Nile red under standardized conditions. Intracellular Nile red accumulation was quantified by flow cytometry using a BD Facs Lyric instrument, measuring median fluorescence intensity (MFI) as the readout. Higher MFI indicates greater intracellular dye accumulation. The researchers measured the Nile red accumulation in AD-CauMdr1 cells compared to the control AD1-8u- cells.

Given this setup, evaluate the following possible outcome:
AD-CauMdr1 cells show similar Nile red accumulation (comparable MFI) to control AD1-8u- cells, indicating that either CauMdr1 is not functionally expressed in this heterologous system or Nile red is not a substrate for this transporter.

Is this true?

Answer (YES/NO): NO